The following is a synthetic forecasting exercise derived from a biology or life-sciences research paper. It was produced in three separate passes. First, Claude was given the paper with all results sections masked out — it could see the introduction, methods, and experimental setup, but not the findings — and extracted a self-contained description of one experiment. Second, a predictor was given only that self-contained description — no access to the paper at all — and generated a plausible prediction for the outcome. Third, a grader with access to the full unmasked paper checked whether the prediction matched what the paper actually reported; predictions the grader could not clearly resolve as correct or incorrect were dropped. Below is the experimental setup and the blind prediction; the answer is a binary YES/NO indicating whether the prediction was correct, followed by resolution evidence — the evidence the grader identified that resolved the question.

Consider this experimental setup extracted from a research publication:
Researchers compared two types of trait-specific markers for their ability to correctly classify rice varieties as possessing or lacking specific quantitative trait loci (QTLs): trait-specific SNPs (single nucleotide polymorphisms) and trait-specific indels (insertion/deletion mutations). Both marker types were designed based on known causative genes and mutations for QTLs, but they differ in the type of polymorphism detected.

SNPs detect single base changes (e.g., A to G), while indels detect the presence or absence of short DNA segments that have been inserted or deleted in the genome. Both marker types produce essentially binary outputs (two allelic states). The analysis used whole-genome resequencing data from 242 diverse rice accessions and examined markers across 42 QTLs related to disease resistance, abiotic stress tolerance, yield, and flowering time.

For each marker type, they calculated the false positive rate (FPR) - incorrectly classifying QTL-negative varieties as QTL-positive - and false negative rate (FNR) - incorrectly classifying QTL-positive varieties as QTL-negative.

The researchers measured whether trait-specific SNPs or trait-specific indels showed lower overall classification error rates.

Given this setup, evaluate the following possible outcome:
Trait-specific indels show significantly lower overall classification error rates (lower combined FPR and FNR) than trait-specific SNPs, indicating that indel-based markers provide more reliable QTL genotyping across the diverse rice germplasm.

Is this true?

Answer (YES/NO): NO